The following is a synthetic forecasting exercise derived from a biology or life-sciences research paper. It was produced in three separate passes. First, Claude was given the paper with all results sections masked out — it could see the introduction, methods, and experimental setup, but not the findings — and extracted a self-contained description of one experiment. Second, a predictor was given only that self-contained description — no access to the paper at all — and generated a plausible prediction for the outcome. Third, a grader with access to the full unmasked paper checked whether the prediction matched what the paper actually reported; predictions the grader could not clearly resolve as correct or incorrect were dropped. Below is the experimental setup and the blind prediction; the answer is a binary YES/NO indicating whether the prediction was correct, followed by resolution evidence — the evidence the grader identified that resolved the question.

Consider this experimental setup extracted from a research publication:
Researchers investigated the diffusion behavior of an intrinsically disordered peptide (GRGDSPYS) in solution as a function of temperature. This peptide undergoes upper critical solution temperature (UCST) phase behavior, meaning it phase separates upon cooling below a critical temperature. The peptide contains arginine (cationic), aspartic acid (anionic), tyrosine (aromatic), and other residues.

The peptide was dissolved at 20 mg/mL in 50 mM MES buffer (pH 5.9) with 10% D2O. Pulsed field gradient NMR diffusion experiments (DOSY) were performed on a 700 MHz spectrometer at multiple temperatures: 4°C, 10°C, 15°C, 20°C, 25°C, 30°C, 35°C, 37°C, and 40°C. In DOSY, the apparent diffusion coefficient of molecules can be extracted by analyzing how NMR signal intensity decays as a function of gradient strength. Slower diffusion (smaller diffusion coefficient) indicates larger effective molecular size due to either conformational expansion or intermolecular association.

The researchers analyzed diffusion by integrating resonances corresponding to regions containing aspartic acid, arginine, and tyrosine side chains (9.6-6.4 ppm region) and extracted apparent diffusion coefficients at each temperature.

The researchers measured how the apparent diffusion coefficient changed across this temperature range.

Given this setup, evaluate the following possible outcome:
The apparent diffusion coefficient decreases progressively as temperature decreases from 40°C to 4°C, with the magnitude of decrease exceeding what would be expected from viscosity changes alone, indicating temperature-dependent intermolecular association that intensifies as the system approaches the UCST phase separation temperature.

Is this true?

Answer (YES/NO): NO